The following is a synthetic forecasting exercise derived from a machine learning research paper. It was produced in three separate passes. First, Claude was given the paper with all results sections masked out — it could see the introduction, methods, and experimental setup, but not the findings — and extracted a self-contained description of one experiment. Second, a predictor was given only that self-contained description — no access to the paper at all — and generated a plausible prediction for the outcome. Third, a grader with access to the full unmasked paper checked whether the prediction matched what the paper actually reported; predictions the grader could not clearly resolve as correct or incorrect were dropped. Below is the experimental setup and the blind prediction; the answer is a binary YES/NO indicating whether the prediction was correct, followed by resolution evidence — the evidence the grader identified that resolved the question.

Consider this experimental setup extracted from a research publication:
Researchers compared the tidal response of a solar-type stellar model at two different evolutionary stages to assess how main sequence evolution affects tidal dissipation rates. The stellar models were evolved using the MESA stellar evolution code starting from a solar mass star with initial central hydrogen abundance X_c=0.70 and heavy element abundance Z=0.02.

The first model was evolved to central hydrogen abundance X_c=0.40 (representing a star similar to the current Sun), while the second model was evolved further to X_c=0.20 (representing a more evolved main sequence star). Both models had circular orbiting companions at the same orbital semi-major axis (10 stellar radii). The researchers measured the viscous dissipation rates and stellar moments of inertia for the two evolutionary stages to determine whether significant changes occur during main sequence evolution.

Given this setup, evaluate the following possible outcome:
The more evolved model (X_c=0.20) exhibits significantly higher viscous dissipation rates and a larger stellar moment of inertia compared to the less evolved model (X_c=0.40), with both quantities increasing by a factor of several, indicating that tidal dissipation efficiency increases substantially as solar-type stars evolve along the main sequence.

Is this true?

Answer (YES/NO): NO